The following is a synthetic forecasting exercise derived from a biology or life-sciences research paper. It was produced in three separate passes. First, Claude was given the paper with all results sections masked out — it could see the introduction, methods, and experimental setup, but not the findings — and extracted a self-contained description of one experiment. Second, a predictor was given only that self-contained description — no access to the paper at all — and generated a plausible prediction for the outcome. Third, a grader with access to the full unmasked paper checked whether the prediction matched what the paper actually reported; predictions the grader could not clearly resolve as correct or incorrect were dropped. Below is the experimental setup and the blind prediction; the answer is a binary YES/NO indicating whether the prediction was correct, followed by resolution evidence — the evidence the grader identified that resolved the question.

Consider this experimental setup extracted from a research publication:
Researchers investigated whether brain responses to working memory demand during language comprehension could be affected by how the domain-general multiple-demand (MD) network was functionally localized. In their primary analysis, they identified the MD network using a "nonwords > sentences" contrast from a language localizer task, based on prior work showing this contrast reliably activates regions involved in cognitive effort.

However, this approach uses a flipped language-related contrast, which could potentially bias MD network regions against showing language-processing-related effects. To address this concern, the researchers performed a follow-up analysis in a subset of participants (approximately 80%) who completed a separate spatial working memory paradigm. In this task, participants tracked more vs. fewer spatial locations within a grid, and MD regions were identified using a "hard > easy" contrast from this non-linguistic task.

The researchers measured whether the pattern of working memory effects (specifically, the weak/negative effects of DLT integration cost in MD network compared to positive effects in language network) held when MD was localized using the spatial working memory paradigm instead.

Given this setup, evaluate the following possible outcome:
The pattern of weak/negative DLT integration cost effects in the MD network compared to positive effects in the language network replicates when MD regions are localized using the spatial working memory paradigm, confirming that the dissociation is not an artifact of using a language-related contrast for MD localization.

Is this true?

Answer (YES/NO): YES